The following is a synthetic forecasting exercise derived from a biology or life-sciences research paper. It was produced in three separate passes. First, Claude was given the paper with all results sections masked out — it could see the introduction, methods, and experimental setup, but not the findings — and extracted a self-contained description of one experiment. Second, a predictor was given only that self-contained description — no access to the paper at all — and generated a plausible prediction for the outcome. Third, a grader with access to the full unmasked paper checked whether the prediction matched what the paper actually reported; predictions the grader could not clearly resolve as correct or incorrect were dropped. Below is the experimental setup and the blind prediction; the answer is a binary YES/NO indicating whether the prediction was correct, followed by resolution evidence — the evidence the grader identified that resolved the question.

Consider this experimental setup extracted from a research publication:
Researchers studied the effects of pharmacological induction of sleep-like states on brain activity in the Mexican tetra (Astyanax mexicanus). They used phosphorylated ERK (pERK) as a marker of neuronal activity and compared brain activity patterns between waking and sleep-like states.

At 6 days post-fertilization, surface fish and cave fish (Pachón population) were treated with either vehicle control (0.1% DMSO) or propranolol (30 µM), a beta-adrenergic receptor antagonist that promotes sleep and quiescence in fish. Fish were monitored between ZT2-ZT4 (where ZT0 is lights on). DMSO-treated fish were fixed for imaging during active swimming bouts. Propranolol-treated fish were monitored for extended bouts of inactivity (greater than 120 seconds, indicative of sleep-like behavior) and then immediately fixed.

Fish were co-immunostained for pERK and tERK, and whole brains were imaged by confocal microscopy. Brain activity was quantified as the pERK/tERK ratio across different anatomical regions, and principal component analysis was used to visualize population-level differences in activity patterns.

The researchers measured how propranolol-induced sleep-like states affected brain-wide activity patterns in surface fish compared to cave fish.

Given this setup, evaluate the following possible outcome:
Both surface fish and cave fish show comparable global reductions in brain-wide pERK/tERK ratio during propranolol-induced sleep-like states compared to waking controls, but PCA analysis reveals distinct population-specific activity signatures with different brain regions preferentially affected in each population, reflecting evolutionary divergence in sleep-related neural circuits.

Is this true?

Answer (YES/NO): YES